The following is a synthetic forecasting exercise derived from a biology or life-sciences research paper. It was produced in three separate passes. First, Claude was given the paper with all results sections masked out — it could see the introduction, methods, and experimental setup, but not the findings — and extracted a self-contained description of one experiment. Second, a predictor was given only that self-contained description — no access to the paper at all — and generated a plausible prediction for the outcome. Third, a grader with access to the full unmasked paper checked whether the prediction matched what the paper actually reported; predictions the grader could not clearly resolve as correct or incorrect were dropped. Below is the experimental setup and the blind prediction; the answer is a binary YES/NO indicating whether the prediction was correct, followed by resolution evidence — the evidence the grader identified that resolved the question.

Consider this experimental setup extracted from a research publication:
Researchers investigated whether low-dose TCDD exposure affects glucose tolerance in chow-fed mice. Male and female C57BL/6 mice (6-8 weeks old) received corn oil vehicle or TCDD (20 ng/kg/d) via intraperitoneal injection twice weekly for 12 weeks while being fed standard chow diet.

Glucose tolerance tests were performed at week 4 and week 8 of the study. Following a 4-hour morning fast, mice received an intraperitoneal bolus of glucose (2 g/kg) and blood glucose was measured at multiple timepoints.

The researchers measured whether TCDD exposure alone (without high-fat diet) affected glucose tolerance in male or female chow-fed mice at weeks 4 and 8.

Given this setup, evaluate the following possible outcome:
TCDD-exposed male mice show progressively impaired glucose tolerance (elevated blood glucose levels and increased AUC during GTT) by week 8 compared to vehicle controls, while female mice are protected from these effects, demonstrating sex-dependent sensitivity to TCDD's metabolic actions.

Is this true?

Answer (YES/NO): NO